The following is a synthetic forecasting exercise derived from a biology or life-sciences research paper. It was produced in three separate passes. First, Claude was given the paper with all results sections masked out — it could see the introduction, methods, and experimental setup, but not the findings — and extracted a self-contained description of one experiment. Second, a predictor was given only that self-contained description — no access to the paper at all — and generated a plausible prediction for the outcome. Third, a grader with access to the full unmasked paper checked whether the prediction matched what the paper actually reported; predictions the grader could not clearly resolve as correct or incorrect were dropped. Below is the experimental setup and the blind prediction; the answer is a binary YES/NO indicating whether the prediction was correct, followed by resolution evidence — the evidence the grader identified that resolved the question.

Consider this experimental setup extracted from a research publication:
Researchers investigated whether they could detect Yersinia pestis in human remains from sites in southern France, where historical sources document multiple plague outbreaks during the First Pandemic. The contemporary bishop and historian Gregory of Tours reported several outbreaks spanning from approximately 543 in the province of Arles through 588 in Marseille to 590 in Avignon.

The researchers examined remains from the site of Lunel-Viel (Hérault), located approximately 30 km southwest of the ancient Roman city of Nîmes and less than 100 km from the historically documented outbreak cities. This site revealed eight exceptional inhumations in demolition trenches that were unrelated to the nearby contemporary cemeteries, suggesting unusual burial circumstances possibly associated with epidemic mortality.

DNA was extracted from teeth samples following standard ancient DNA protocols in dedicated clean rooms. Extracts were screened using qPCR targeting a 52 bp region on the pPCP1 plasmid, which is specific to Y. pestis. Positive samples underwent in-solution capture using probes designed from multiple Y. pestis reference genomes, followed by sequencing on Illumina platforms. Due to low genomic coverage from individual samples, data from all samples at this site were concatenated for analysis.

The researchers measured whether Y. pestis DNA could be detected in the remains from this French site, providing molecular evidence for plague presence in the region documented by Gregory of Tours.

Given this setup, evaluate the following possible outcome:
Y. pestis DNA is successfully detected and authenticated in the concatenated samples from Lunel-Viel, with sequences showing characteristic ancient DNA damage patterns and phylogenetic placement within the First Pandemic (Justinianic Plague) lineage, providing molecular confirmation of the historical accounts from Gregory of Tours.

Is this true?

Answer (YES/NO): NO